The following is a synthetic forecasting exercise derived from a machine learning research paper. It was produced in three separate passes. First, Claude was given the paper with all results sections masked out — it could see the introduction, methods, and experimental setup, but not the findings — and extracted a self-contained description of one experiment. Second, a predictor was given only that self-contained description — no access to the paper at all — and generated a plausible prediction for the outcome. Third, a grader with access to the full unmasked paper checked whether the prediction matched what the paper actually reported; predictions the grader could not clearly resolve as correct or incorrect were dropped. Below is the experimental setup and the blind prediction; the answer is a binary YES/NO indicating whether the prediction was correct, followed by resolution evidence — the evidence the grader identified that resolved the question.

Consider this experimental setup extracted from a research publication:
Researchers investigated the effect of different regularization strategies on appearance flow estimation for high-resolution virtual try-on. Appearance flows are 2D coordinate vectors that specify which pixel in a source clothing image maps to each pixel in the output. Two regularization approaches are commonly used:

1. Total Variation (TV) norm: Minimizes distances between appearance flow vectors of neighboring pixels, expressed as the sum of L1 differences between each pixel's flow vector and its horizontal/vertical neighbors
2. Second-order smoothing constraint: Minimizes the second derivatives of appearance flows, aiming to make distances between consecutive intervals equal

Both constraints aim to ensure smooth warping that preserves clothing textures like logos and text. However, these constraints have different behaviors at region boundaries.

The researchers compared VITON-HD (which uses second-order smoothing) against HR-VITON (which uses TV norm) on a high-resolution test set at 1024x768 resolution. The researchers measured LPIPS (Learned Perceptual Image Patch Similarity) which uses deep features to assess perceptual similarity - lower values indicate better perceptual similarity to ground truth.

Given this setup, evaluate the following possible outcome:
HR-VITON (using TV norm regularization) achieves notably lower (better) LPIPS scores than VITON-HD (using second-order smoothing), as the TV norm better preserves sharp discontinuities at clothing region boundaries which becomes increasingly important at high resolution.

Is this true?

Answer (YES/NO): YES